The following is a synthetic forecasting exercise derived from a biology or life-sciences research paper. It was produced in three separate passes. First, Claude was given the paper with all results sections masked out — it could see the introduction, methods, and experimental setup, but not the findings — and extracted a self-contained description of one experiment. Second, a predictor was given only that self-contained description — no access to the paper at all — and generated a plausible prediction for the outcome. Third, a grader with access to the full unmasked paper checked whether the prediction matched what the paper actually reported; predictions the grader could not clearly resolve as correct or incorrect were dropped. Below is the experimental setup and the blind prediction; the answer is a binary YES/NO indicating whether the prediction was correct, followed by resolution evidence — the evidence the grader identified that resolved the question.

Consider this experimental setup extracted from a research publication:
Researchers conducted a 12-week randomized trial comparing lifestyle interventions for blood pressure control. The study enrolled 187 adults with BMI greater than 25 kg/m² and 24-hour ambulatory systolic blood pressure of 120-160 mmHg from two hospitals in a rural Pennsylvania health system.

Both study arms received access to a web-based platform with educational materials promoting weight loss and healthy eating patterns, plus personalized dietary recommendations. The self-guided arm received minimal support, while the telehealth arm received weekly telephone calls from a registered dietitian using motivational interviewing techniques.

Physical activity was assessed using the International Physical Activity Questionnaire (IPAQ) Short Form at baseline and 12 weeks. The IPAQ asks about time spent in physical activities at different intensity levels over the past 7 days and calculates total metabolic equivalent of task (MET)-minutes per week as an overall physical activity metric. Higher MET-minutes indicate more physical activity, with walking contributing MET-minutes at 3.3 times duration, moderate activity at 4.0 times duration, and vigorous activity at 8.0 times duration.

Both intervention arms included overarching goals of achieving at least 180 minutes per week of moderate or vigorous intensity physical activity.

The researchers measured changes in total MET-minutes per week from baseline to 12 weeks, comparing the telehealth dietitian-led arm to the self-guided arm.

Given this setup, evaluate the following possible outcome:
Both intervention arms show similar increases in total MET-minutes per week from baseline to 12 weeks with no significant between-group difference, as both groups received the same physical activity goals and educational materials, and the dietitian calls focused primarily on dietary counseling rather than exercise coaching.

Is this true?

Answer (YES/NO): NO